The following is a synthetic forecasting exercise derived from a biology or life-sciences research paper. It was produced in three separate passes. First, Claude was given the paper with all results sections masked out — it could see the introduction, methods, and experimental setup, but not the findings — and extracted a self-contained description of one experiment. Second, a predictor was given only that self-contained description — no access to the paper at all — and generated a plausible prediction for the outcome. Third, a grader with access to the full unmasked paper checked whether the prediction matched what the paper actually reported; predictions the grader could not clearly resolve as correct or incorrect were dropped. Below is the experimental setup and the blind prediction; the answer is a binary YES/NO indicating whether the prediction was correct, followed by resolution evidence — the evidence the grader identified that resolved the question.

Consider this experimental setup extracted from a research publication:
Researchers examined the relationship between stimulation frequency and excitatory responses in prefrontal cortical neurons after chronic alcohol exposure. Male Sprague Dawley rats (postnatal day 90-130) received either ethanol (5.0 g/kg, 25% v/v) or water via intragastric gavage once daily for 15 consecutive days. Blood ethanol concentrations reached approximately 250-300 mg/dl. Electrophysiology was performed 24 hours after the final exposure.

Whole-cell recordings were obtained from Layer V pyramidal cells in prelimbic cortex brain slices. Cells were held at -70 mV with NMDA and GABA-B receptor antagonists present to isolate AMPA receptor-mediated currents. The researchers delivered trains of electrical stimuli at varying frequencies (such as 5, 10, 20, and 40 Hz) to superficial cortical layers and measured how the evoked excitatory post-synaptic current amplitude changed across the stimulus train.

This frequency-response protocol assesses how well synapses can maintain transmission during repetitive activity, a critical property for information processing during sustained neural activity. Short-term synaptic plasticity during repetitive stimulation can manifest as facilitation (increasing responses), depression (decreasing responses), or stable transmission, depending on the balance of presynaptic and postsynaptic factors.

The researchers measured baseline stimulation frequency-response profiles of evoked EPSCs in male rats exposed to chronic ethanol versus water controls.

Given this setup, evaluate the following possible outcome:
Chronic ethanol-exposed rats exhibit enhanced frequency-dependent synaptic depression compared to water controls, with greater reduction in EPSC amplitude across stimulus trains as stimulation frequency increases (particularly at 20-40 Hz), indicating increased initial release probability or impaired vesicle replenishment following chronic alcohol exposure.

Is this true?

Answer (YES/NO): YES